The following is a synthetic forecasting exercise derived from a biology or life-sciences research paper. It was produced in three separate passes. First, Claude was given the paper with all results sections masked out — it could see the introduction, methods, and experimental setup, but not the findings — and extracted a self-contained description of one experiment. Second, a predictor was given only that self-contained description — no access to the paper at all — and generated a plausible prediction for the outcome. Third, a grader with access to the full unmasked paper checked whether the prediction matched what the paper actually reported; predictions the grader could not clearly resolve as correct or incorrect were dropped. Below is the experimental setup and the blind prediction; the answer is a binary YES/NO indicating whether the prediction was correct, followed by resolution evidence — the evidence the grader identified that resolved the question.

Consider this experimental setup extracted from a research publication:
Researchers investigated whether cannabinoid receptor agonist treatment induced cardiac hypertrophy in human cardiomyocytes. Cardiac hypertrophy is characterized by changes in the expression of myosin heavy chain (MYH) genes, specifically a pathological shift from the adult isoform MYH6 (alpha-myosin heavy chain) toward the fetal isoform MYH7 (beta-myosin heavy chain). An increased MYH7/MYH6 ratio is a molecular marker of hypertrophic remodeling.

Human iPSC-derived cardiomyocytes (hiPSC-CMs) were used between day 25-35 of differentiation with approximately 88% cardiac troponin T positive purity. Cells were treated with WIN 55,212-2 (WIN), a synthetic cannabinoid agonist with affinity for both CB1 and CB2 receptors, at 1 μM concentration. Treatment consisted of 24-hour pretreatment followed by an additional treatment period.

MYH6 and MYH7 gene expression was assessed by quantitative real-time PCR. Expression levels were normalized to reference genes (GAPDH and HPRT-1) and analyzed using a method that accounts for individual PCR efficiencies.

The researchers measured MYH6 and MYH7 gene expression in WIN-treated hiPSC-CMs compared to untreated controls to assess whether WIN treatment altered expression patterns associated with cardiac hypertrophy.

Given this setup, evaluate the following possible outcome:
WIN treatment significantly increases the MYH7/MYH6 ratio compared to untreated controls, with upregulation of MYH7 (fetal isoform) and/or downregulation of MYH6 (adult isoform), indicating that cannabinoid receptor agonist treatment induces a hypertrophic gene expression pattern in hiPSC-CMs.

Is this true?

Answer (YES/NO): NO